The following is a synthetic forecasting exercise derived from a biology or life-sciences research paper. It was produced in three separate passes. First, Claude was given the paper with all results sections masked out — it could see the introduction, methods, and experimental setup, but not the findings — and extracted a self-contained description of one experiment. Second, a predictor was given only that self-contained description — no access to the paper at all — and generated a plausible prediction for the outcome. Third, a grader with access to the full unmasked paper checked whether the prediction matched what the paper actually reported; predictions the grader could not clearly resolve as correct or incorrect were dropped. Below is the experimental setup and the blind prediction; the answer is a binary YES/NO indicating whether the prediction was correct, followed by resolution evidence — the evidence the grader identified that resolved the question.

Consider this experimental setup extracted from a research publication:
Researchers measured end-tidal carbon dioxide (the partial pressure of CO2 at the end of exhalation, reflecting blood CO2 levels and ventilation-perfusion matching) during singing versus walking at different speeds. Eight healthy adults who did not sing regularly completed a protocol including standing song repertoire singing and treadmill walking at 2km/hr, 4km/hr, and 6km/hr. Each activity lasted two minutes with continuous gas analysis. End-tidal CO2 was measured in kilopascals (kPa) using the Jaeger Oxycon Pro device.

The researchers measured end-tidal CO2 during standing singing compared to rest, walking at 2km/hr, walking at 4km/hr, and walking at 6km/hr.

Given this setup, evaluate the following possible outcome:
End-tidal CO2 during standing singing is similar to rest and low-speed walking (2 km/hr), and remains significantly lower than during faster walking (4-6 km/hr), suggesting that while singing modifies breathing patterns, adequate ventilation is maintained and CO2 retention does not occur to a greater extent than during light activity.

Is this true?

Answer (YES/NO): NO